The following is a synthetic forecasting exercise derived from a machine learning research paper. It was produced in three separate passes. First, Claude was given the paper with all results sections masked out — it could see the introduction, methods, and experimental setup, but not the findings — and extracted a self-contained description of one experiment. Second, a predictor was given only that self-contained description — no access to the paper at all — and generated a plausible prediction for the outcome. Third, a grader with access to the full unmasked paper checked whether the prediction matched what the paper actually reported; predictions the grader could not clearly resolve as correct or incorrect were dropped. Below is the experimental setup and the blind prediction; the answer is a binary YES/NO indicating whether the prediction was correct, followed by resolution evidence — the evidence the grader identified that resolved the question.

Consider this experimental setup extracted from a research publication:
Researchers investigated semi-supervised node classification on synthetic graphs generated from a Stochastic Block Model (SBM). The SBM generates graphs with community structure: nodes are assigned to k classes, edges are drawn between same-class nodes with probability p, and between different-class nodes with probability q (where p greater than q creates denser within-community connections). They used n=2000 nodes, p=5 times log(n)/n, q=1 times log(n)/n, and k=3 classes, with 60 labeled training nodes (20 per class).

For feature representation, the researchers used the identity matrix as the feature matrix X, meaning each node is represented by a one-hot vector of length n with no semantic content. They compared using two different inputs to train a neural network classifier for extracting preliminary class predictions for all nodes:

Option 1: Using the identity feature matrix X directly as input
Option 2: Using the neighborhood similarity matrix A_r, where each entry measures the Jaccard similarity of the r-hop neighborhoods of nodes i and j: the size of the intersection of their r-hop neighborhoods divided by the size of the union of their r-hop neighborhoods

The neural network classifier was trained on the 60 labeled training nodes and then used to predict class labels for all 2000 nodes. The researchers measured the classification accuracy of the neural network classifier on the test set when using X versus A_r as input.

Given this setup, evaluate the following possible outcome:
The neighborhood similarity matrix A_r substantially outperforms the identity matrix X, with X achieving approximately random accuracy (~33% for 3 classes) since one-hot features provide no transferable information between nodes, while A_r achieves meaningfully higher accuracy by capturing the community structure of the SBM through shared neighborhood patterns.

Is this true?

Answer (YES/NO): NO